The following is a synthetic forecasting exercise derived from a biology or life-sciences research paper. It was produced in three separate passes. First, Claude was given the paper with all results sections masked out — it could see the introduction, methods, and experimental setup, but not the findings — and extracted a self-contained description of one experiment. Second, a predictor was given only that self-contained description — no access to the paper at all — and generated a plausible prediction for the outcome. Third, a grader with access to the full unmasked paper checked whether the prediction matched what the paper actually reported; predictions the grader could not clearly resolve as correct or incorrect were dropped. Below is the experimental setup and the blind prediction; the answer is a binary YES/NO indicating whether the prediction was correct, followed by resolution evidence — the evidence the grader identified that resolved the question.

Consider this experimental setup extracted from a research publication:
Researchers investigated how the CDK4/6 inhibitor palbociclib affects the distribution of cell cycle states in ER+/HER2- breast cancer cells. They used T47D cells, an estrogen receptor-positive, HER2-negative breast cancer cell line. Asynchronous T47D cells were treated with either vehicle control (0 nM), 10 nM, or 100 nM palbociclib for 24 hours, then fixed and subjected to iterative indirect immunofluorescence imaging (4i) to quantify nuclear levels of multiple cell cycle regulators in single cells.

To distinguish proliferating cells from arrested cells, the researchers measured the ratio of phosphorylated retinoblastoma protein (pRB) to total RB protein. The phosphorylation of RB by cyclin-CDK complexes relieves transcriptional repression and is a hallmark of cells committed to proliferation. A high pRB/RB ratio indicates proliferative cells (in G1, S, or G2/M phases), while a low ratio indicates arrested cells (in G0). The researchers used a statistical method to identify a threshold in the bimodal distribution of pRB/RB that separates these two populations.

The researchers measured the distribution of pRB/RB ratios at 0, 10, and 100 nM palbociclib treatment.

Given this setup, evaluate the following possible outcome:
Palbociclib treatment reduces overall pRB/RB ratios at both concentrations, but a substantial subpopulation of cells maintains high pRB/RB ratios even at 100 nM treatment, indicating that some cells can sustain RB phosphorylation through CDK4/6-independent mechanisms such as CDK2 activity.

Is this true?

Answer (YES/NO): NO